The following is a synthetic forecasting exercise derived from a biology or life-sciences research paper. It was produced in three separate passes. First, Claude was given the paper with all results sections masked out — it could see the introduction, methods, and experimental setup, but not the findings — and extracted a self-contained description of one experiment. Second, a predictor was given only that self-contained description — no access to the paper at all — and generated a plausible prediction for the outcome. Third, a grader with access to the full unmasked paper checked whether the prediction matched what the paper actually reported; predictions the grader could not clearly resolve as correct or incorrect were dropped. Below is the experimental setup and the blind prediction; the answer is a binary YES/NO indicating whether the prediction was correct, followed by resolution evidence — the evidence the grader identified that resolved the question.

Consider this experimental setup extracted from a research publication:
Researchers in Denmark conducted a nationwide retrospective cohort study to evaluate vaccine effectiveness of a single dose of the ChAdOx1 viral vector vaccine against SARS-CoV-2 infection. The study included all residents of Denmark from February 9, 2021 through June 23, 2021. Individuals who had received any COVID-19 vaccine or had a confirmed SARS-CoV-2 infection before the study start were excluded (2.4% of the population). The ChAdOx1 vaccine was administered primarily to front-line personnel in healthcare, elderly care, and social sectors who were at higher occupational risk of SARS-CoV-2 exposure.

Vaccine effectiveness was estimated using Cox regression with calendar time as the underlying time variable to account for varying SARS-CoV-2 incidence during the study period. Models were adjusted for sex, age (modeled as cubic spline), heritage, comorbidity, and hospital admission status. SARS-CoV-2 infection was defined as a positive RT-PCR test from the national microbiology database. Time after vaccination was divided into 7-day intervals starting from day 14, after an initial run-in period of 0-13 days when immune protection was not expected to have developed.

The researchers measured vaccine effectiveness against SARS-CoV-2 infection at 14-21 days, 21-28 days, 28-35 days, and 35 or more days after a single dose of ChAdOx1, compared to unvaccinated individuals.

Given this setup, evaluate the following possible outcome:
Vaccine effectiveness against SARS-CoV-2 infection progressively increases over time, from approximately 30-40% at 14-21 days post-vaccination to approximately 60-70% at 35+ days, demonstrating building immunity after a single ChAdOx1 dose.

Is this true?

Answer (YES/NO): NO